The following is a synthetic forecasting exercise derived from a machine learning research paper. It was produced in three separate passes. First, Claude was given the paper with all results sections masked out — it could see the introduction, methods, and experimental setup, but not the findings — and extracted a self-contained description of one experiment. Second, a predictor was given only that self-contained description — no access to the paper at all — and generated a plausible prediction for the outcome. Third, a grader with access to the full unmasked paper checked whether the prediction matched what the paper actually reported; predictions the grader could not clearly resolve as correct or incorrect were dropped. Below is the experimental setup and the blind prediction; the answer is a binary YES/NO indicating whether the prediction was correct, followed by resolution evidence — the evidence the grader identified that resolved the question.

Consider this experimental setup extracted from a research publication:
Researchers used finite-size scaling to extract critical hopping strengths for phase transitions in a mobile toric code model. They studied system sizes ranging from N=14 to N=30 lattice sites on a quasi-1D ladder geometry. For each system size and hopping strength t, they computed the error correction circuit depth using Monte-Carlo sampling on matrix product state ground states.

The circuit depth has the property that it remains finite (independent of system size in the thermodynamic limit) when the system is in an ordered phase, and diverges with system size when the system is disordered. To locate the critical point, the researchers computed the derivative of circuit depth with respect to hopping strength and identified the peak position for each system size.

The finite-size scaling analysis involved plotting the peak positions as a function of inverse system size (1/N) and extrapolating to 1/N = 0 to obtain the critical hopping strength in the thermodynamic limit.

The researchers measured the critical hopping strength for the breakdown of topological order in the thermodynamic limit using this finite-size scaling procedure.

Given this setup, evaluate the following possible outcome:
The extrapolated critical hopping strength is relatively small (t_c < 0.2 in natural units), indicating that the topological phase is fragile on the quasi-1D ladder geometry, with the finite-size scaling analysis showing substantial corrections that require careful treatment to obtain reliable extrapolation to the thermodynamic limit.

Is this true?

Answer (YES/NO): NO